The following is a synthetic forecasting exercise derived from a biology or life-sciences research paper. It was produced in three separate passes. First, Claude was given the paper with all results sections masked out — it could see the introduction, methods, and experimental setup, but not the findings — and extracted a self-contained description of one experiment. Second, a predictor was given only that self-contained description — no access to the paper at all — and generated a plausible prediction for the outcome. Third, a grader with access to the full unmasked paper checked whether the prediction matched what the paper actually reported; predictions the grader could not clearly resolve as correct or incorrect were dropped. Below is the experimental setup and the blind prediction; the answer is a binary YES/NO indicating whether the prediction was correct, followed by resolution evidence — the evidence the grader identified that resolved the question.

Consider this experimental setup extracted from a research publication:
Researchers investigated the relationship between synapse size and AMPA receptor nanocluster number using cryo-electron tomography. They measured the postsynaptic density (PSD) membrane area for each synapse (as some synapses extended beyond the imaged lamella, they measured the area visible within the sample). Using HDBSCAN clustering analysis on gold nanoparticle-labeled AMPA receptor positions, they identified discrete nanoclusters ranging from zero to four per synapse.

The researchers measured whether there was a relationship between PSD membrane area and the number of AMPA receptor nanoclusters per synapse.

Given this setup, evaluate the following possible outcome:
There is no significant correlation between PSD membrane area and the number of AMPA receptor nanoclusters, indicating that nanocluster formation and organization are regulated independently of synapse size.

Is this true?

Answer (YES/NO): NO